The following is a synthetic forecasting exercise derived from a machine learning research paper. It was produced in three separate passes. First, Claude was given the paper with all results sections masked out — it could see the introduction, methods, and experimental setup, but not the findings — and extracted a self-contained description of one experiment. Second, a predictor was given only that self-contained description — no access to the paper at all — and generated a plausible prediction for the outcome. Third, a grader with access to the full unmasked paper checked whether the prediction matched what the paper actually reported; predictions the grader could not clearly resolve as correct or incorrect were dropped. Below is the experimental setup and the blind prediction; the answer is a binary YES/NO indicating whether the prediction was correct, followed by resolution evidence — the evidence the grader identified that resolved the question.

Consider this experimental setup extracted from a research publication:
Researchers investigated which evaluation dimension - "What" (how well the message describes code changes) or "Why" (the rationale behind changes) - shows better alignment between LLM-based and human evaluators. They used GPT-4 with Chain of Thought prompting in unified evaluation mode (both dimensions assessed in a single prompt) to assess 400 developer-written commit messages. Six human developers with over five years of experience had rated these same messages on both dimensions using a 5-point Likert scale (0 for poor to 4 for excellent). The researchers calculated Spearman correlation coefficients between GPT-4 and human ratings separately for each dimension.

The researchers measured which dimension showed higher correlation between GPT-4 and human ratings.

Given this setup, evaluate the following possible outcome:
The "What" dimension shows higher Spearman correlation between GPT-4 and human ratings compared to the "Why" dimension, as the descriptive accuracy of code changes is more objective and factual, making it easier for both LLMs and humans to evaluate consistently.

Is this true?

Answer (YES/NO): NO